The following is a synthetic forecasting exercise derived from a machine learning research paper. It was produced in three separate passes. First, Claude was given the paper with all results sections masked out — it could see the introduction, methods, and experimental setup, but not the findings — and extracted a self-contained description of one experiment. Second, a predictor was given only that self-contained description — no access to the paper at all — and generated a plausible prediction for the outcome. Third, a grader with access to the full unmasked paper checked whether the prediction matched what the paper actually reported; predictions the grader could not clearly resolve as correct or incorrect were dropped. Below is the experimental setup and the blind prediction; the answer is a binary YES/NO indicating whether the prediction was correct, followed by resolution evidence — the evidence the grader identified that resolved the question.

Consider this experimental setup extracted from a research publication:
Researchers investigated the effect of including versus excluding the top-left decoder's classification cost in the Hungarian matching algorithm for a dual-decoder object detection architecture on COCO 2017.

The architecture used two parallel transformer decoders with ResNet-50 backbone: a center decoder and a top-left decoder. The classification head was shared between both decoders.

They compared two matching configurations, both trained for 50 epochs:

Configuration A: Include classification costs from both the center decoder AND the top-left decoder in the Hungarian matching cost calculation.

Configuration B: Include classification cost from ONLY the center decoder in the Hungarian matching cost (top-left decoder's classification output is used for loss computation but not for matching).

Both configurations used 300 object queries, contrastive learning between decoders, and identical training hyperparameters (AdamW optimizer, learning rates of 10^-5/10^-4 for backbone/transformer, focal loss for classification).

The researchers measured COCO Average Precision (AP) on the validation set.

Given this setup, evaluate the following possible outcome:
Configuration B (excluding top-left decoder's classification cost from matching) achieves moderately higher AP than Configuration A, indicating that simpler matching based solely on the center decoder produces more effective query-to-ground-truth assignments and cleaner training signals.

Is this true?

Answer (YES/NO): NO